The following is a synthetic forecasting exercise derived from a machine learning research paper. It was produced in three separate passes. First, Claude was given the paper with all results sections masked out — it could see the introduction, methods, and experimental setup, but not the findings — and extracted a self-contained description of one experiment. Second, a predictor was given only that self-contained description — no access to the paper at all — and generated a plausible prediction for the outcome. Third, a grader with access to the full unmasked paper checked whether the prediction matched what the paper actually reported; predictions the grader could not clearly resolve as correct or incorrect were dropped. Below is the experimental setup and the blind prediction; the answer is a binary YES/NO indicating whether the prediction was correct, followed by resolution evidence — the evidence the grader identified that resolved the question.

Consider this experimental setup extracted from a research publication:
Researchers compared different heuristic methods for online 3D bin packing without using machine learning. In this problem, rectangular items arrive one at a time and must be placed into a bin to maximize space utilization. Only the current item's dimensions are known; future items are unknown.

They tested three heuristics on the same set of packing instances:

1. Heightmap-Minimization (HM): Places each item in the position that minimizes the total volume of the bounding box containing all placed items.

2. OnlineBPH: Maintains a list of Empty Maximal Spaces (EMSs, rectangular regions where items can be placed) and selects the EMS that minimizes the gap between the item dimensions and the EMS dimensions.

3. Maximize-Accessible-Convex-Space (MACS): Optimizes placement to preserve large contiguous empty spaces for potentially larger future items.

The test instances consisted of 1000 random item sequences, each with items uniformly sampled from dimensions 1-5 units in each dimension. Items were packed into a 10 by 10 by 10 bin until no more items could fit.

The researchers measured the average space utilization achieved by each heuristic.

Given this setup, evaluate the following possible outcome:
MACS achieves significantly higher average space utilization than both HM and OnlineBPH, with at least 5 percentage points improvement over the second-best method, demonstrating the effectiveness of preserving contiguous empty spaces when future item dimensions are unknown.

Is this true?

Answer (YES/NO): NO